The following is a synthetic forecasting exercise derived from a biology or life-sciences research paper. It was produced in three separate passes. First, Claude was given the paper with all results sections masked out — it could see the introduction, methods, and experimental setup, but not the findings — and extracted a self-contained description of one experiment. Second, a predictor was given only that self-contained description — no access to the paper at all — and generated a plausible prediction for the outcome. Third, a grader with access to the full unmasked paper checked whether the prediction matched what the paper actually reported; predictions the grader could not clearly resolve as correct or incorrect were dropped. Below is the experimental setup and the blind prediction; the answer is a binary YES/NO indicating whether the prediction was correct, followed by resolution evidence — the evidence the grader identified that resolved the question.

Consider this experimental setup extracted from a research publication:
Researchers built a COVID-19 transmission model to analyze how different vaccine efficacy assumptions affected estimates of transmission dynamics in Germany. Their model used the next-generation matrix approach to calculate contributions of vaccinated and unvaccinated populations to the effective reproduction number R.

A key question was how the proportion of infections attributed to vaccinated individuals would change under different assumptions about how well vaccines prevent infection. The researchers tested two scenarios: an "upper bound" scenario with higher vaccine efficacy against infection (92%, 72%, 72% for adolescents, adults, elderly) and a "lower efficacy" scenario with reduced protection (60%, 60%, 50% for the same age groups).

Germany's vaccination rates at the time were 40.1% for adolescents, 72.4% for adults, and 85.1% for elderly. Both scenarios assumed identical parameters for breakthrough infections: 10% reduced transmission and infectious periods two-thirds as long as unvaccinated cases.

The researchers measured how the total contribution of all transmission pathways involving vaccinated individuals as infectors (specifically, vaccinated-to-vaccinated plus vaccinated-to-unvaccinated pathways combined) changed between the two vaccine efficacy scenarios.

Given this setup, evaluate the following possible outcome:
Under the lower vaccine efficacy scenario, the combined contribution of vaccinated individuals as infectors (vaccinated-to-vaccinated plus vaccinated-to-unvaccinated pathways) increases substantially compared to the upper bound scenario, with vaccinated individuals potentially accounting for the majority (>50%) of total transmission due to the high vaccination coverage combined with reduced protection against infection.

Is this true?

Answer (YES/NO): NO